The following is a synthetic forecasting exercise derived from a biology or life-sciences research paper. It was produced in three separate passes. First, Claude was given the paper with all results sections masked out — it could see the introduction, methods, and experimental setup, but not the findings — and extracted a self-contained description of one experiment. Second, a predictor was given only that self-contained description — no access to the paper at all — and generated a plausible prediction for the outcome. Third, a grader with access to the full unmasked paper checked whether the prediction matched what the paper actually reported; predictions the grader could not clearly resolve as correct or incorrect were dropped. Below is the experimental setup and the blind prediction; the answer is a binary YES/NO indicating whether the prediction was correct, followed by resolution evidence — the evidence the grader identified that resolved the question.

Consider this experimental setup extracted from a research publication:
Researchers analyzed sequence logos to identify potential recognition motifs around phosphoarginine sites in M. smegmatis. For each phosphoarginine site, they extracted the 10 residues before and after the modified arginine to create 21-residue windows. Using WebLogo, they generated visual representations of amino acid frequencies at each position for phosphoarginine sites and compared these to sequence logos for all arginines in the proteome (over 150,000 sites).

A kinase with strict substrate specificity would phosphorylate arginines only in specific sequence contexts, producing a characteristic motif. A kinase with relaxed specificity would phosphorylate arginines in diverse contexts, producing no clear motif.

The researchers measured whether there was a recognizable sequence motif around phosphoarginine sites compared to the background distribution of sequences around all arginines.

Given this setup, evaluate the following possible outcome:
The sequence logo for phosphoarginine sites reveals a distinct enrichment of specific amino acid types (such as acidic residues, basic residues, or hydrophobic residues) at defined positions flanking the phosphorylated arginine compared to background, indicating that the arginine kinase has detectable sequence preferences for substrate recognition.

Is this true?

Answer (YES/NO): NO